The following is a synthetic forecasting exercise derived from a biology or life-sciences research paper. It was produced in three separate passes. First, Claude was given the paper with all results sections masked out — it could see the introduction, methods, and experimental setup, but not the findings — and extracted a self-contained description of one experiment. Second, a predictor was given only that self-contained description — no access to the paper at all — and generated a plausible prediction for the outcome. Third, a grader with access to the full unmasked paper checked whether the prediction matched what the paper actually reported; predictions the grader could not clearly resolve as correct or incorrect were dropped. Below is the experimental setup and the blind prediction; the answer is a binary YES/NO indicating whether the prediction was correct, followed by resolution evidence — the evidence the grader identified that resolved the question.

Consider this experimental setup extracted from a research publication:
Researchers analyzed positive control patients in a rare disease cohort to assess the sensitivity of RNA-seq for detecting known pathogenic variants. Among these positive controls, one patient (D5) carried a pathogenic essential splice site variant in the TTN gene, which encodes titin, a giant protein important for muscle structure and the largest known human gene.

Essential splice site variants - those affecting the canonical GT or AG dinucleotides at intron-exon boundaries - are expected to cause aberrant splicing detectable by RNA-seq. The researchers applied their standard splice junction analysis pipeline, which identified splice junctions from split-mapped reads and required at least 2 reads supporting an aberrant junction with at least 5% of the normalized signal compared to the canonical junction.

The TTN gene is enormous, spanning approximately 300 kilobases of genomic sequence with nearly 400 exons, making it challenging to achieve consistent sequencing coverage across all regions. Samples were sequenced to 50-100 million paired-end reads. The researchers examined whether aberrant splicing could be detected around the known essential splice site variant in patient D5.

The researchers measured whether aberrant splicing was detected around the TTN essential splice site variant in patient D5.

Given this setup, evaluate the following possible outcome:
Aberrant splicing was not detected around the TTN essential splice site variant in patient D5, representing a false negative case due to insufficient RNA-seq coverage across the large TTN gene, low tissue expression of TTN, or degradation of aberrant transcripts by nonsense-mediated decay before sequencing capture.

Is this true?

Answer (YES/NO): YES